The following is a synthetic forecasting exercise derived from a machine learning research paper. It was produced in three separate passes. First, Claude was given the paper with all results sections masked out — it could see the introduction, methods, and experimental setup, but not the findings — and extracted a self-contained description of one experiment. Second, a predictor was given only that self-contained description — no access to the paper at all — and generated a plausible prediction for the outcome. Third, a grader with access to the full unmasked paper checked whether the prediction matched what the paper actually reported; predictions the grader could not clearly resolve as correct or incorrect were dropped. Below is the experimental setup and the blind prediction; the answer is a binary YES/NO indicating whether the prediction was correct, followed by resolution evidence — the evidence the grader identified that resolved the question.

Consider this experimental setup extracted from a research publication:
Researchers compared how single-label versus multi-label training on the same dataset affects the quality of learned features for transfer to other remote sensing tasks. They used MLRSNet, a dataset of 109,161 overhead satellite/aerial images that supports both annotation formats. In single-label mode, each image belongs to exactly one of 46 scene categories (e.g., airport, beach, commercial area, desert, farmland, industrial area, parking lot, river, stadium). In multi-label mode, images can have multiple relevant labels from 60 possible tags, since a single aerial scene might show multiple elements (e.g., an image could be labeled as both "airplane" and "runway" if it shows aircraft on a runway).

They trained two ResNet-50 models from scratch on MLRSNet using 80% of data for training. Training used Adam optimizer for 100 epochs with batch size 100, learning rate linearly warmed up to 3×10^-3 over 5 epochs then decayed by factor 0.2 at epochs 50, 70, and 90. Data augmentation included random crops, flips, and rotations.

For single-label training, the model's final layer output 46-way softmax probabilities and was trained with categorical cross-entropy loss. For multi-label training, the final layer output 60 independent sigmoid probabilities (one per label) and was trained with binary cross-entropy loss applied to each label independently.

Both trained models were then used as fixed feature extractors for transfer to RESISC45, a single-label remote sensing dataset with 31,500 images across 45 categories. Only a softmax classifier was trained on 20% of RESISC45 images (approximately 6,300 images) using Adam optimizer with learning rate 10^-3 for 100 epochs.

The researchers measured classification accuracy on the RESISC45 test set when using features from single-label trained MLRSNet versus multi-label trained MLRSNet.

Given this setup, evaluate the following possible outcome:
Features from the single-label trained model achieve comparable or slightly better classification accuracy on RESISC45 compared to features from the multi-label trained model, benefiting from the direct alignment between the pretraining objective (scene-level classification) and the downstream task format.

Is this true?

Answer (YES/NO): NO